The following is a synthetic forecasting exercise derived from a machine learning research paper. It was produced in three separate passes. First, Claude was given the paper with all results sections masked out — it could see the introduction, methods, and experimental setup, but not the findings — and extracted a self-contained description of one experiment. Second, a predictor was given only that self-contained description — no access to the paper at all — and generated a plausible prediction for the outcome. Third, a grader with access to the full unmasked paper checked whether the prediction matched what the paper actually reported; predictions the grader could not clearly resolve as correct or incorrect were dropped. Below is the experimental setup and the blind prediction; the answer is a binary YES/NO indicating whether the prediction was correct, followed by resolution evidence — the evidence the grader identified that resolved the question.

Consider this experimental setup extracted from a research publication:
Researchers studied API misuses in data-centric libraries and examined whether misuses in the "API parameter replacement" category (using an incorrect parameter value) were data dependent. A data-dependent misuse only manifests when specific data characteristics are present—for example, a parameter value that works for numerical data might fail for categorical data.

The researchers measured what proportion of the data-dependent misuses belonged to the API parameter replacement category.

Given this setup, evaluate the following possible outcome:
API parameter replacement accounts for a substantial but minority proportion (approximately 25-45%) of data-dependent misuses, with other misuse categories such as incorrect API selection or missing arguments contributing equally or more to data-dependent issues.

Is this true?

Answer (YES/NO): YES